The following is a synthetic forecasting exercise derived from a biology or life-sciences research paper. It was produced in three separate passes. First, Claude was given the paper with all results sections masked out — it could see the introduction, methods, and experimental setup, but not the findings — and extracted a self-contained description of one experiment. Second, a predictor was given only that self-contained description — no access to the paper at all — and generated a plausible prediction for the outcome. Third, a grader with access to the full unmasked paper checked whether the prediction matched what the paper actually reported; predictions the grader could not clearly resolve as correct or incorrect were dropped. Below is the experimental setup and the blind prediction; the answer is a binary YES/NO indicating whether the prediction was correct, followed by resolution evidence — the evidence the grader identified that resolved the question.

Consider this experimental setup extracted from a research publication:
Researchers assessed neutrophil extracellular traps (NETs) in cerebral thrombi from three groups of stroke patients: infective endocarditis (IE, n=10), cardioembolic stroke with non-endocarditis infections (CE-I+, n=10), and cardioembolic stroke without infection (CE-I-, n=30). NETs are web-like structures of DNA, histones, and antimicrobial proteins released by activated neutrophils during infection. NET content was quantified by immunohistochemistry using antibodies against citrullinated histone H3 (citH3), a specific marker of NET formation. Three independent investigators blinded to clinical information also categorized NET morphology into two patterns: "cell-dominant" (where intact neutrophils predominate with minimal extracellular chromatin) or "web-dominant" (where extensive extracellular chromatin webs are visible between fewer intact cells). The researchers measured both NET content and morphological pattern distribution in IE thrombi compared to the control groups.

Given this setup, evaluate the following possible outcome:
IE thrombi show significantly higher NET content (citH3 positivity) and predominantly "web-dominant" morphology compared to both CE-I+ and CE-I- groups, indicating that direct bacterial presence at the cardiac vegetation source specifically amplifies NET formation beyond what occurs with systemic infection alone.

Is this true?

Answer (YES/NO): NO